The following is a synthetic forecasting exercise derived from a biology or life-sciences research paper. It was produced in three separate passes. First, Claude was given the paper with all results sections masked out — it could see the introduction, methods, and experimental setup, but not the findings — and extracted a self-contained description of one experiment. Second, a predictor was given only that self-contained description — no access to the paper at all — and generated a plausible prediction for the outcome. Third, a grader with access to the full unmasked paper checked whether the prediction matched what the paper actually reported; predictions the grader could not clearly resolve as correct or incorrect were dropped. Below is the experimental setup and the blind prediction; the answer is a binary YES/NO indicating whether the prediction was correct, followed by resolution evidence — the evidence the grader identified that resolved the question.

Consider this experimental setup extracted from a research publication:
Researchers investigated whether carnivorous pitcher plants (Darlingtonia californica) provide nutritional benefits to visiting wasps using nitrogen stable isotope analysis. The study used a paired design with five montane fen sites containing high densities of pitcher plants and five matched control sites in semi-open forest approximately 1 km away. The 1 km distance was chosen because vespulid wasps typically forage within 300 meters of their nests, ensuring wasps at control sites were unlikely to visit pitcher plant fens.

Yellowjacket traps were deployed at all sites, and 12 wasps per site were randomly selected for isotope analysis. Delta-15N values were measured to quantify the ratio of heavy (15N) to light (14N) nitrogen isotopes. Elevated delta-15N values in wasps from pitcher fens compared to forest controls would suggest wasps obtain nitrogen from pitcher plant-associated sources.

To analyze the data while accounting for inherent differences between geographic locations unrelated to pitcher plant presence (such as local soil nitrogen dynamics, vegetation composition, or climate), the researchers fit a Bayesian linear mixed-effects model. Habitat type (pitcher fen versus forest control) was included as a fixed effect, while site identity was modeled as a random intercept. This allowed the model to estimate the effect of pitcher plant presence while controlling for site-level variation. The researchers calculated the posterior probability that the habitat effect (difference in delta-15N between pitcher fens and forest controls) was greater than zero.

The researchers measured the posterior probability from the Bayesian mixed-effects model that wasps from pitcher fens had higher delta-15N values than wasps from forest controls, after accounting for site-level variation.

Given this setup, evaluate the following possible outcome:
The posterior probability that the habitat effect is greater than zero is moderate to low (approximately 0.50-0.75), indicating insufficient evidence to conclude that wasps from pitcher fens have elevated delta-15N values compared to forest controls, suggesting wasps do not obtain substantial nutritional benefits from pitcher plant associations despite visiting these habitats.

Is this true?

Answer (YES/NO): NO